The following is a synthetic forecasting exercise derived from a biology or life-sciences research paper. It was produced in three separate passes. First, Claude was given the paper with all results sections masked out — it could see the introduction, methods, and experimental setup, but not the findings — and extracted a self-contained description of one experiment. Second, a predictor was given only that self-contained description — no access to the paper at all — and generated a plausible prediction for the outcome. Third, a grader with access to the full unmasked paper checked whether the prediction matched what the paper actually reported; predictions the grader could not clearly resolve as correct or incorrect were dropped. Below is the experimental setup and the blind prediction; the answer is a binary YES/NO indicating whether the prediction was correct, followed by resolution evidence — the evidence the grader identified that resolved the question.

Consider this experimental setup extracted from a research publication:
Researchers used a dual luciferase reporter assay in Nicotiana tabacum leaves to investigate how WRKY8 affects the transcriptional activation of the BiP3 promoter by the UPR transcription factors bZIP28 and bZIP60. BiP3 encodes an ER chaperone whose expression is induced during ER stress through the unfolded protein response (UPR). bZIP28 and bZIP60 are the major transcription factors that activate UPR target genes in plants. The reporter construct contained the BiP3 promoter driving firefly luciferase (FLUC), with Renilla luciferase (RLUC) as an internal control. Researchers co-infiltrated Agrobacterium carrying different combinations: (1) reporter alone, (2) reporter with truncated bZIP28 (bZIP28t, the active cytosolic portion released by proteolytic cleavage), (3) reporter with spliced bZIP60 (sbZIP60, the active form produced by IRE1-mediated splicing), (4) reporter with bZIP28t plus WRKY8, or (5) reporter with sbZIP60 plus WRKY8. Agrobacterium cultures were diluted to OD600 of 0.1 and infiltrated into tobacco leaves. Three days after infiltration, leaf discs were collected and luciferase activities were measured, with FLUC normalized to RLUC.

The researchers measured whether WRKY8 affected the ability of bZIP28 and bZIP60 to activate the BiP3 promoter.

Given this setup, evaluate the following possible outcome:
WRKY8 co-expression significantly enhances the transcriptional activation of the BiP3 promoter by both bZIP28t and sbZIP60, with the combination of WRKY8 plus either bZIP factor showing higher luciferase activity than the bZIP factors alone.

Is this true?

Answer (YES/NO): NO